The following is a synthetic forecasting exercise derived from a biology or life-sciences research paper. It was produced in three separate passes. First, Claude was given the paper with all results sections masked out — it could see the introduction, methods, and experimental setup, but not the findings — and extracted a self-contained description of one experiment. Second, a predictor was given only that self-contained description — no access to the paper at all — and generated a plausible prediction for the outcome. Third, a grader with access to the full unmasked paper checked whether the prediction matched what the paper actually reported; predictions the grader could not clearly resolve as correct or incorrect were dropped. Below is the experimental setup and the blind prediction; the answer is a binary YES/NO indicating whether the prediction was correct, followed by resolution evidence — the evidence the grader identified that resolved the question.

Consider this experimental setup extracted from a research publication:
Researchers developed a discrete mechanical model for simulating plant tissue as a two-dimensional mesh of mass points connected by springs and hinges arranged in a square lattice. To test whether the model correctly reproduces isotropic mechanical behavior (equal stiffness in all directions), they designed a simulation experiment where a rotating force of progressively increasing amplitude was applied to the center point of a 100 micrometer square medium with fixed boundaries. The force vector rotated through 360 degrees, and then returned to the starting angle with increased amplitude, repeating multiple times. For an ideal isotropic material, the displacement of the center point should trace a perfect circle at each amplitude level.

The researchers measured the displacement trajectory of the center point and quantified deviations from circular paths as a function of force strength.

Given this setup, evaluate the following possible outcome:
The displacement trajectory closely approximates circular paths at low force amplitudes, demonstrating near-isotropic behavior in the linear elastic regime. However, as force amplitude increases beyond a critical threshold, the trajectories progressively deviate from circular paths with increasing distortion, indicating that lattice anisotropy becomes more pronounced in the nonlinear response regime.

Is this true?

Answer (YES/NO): YES